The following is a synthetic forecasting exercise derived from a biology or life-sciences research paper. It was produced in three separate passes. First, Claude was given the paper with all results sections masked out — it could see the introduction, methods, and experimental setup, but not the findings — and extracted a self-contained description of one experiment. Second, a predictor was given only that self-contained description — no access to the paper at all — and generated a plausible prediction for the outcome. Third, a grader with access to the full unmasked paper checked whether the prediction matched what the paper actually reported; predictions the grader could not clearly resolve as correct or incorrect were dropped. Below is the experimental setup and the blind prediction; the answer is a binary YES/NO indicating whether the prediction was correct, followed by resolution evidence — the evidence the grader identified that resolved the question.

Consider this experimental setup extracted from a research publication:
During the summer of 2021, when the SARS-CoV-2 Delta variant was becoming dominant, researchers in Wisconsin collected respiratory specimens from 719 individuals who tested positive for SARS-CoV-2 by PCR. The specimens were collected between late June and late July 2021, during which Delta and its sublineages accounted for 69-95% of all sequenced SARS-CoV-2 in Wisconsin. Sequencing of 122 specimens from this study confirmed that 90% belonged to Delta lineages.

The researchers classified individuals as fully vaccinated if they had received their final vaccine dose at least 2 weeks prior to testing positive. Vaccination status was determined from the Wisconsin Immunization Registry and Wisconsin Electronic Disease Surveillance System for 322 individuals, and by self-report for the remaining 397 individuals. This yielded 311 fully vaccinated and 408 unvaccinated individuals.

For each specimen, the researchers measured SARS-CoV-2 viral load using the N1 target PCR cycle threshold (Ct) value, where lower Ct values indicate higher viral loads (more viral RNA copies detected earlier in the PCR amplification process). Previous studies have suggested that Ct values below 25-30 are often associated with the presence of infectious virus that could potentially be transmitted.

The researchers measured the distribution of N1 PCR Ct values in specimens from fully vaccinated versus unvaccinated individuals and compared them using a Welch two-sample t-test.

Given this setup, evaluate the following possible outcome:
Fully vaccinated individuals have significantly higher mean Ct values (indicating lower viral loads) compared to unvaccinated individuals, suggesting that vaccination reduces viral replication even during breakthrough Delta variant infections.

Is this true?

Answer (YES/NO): NO